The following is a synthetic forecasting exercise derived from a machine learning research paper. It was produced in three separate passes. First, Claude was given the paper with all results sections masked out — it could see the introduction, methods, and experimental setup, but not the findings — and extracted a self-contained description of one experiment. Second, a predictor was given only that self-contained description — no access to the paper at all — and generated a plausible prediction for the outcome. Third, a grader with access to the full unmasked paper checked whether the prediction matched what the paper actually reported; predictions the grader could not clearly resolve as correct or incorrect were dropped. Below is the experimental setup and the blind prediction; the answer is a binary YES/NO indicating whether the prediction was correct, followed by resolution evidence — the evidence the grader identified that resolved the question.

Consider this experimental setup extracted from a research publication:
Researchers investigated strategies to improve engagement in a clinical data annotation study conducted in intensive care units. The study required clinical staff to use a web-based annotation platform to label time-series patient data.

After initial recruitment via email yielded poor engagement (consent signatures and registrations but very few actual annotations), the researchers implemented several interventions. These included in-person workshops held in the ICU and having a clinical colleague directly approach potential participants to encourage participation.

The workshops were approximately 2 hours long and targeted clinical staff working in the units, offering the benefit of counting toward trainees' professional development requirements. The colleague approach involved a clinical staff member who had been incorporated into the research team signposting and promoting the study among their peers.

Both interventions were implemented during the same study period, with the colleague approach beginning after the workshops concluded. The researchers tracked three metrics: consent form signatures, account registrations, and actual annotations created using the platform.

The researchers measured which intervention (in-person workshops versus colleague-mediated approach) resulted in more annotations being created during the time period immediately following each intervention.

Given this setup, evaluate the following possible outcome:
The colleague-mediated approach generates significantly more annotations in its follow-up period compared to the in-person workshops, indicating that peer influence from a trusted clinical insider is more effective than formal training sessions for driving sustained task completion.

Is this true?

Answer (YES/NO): YES